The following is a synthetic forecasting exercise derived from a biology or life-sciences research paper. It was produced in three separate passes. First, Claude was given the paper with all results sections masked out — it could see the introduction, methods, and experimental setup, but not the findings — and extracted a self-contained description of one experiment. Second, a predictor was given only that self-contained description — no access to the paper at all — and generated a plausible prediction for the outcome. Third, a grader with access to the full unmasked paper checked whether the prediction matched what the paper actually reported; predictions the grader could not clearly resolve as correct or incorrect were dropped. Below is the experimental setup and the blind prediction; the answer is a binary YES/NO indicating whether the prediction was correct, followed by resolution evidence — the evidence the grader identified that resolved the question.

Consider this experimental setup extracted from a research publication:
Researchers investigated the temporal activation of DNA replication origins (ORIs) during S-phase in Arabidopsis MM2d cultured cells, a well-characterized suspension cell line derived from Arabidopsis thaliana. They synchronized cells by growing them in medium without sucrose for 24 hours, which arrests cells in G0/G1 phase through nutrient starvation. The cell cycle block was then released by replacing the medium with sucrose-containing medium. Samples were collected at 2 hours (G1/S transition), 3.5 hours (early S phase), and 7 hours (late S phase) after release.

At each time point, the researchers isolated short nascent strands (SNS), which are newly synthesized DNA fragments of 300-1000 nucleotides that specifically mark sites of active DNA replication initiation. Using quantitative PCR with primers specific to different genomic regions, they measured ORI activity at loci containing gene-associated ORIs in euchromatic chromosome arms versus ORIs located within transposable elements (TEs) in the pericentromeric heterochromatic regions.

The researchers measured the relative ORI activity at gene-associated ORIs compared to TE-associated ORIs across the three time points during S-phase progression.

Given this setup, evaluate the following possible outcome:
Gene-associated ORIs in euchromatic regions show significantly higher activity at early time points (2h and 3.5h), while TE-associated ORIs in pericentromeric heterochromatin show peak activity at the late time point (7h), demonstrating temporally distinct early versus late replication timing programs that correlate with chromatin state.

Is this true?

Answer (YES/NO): NO